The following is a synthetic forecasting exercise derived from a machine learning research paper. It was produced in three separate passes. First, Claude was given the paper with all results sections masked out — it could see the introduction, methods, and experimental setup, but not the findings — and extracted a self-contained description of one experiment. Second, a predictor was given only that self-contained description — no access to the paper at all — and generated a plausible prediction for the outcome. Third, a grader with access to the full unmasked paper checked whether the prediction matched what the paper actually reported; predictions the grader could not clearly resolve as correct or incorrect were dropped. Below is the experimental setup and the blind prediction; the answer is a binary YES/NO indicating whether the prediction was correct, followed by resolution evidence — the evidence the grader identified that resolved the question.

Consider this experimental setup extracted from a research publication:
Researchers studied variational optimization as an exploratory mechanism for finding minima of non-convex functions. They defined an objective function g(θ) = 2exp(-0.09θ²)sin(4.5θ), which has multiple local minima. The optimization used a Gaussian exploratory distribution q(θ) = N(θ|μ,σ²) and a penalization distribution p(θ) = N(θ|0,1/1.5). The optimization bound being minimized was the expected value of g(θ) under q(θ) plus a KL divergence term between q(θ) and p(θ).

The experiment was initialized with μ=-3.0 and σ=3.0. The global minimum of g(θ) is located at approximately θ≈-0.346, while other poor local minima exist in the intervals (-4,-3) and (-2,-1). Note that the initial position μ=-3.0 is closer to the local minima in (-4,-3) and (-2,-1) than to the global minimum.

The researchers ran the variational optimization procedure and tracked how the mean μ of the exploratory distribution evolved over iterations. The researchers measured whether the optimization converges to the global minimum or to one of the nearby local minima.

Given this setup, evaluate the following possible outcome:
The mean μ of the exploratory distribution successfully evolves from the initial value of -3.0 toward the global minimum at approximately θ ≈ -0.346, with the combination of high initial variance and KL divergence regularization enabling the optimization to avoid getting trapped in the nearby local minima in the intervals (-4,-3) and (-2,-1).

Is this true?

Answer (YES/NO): YES